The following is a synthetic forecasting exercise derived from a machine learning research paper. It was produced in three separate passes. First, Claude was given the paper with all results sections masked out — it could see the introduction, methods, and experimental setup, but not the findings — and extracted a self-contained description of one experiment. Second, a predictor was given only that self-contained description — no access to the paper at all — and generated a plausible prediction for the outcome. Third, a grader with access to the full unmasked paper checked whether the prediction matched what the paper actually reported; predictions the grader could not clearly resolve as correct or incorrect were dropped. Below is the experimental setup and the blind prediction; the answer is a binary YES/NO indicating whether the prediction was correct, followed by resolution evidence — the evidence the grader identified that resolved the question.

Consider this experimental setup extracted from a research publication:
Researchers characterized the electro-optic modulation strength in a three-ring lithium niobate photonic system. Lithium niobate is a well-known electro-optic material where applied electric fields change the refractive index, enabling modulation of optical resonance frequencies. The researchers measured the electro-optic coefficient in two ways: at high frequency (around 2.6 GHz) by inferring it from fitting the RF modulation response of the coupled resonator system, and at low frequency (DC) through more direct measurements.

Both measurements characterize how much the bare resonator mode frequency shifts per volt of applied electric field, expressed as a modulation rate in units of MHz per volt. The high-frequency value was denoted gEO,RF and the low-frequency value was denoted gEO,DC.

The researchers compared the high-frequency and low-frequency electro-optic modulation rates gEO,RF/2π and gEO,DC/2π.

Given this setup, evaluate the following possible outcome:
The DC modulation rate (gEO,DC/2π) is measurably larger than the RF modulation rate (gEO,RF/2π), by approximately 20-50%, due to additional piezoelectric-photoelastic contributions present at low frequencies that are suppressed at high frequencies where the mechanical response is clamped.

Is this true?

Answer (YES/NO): NO